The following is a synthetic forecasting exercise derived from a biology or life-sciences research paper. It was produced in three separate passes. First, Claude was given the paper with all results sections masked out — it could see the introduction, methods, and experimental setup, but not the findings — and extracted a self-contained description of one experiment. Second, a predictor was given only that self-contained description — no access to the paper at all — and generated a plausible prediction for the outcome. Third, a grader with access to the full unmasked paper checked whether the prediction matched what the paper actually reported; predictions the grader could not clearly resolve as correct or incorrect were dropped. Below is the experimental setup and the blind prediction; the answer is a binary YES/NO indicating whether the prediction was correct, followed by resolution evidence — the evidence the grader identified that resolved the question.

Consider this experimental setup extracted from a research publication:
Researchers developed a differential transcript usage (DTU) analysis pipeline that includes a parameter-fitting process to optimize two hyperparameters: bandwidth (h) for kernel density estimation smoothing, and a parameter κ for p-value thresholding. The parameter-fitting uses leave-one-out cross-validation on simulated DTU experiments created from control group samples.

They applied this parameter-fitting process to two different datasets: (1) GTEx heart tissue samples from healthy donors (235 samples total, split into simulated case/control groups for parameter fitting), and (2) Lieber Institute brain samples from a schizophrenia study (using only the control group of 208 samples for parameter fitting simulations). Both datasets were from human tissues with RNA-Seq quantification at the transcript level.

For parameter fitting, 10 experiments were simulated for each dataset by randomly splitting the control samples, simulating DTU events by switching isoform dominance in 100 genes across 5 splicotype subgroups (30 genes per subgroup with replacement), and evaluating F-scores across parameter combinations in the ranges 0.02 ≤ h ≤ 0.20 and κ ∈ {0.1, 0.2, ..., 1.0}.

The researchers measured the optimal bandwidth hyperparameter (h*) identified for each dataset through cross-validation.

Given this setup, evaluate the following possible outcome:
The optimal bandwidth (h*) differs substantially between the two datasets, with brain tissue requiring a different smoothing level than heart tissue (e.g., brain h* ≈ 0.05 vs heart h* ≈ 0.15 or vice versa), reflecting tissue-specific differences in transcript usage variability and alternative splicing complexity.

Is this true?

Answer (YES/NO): NO